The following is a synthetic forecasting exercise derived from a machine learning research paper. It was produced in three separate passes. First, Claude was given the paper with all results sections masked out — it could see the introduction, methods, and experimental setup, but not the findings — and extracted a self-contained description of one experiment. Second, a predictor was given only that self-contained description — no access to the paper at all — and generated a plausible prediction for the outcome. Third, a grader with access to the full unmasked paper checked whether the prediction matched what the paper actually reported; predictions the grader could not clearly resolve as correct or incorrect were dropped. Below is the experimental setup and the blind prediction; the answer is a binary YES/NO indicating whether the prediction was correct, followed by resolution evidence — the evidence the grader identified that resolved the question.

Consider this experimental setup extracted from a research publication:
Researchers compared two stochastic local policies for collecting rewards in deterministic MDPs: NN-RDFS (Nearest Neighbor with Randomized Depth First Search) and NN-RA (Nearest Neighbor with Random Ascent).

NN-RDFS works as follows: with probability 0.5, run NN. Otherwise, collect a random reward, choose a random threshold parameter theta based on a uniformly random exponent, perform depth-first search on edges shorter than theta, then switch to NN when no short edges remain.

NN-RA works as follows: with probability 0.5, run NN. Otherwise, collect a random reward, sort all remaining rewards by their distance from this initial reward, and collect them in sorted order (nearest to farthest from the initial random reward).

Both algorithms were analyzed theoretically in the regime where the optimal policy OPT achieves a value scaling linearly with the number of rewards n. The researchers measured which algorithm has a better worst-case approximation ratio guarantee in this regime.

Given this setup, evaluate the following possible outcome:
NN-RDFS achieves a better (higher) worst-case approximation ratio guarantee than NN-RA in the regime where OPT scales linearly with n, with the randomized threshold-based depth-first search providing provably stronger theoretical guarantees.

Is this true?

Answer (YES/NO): YES